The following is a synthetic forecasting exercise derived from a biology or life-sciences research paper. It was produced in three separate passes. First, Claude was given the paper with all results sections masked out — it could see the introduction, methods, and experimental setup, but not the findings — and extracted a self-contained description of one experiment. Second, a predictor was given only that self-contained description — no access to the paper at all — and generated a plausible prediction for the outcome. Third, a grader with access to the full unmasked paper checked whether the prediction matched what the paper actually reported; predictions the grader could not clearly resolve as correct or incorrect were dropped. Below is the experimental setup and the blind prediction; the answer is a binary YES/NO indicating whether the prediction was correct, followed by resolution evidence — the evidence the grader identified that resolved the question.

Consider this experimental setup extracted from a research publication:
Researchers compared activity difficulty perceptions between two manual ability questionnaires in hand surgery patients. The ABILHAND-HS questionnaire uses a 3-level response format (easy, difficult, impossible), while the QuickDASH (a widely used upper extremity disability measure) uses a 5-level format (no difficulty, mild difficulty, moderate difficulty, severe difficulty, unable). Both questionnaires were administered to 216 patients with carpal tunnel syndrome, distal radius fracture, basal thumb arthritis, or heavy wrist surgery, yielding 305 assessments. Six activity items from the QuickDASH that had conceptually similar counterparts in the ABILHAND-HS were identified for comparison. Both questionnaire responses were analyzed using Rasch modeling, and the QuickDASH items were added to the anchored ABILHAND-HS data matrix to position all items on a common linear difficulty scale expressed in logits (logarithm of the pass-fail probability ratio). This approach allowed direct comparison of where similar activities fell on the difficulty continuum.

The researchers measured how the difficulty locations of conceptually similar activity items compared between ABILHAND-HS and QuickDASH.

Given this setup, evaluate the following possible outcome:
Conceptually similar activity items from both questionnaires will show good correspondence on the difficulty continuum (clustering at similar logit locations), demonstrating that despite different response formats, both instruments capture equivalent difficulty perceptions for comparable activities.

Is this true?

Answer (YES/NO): YES